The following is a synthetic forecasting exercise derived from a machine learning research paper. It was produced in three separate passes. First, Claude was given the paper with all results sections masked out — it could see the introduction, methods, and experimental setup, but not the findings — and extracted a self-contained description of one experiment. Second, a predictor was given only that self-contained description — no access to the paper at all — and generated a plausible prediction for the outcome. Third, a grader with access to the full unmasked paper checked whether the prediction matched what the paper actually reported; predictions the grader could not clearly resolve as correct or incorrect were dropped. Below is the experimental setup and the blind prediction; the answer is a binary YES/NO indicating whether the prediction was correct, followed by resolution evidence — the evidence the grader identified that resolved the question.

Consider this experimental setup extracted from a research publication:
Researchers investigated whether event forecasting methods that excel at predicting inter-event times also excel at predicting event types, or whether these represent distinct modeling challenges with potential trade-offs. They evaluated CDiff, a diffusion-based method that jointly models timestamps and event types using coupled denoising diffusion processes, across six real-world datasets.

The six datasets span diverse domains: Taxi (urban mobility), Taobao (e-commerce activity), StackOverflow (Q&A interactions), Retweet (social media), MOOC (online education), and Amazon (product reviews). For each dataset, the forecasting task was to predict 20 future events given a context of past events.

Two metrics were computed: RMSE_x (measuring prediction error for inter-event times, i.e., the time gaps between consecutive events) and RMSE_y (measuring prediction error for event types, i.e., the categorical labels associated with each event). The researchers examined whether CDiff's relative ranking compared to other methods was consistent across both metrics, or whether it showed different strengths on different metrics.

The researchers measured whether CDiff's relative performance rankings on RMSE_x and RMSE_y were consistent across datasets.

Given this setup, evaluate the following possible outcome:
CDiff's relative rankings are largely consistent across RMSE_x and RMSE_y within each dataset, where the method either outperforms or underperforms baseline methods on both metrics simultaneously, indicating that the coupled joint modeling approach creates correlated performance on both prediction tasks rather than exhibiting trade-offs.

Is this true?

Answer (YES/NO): NO